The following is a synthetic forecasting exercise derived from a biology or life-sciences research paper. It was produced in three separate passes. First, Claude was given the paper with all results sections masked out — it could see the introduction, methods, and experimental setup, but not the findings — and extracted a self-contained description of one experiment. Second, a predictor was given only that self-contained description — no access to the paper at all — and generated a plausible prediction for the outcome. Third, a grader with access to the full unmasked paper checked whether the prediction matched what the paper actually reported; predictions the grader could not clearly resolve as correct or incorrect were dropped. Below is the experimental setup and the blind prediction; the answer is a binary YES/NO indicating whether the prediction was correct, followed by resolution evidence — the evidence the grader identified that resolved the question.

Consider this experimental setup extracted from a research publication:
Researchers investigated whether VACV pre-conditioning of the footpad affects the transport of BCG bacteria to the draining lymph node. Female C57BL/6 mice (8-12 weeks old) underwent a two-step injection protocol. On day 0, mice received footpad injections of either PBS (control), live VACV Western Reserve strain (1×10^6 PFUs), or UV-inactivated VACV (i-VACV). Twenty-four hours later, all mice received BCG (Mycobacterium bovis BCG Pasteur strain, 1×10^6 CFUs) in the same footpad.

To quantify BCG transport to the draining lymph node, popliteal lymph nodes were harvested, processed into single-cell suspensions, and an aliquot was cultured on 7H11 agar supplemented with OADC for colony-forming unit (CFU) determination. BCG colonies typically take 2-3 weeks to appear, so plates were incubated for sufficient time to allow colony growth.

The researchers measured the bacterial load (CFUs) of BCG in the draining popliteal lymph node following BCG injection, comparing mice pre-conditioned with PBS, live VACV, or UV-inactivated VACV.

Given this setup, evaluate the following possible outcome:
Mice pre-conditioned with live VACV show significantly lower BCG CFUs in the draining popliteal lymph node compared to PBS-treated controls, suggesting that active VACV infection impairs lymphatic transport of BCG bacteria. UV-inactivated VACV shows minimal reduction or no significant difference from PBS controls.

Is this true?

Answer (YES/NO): YES